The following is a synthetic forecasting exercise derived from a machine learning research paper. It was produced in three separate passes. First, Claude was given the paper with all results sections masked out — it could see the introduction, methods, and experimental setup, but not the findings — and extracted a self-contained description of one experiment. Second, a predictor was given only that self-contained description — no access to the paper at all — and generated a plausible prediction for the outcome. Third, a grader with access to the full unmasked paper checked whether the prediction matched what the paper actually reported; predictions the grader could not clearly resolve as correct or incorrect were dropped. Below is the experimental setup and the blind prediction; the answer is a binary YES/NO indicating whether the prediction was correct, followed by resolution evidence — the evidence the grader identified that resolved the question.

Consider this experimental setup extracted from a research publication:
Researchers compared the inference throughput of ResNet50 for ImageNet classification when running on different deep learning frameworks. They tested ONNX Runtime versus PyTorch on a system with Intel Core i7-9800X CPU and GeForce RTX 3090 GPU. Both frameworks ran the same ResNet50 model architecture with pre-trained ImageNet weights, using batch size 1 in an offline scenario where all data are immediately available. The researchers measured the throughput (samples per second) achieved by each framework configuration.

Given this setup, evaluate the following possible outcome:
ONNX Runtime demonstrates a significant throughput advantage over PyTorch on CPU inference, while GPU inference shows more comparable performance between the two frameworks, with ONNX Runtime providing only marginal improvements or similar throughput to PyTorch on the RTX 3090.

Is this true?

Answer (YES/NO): NO